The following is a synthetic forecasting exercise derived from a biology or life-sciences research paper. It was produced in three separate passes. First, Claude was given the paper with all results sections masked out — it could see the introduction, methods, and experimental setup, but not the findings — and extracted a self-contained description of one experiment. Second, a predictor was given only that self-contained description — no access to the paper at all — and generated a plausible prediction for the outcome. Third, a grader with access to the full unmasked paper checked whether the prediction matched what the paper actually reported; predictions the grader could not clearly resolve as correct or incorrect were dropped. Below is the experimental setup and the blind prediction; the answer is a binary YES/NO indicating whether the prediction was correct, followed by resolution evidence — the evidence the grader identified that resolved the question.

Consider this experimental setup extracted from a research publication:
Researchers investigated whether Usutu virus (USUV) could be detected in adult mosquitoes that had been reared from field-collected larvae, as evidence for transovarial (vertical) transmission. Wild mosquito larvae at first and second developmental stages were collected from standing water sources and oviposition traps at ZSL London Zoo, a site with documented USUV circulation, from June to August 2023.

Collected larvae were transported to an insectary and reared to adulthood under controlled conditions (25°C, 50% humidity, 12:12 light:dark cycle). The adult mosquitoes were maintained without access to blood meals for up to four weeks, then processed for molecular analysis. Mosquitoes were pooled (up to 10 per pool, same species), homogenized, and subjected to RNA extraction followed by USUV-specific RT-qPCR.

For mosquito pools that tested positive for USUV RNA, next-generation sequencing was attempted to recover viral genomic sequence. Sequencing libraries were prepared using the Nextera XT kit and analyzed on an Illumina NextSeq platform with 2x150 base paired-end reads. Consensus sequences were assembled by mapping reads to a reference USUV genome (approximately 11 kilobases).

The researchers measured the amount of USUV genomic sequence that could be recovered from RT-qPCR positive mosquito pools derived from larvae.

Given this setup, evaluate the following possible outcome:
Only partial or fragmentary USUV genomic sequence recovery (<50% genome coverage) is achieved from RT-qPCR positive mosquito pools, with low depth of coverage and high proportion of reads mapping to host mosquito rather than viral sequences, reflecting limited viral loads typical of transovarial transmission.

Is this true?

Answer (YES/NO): NO